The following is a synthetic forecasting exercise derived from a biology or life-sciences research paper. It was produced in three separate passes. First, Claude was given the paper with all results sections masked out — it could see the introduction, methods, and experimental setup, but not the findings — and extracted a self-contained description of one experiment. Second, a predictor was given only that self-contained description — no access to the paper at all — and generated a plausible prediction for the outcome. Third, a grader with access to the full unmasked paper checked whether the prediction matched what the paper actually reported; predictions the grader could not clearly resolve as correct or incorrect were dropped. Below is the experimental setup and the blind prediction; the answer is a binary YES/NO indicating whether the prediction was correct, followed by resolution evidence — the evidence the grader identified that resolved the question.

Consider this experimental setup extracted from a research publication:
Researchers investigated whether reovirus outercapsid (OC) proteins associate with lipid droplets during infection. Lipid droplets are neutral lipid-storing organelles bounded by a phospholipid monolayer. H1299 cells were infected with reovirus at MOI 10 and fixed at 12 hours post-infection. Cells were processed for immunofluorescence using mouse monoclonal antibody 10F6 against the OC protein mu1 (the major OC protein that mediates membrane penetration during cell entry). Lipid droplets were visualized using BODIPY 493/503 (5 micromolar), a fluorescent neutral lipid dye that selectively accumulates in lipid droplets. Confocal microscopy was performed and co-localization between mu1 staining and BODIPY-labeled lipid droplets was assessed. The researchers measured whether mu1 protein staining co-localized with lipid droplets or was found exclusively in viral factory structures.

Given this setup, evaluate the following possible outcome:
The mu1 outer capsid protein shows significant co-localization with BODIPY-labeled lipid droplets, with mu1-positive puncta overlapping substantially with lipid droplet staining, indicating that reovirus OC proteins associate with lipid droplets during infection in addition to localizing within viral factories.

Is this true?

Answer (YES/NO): NO